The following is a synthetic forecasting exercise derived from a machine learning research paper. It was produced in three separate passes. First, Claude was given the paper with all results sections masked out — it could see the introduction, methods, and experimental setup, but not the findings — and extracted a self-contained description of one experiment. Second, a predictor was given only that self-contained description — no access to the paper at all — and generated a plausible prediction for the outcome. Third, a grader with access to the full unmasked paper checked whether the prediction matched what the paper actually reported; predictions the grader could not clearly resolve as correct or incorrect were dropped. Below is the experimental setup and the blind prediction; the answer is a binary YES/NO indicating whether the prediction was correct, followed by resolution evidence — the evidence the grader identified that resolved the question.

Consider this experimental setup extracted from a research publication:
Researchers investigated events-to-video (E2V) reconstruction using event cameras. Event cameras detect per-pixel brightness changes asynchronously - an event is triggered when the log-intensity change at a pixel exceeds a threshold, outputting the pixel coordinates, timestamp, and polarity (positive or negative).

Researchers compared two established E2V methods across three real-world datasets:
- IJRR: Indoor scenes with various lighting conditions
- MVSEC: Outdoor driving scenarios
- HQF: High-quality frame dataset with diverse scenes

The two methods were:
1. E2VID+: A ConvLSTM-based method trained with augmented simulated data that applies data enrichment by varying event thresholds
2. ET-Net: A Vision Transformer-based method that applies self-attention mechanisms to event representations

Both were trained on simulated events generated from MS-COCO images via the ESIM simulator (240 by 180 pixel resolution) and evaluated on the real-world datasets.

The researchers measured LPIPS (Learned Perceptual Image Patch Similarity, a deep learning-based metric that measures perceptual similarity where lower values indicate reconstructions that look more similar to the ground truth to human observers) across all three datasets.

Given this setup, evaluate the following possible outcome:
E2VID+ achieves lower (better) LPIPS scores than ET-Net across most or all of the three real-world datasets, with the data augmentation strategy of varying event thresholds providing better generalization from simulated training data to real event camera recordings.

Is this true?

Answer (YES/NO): NO